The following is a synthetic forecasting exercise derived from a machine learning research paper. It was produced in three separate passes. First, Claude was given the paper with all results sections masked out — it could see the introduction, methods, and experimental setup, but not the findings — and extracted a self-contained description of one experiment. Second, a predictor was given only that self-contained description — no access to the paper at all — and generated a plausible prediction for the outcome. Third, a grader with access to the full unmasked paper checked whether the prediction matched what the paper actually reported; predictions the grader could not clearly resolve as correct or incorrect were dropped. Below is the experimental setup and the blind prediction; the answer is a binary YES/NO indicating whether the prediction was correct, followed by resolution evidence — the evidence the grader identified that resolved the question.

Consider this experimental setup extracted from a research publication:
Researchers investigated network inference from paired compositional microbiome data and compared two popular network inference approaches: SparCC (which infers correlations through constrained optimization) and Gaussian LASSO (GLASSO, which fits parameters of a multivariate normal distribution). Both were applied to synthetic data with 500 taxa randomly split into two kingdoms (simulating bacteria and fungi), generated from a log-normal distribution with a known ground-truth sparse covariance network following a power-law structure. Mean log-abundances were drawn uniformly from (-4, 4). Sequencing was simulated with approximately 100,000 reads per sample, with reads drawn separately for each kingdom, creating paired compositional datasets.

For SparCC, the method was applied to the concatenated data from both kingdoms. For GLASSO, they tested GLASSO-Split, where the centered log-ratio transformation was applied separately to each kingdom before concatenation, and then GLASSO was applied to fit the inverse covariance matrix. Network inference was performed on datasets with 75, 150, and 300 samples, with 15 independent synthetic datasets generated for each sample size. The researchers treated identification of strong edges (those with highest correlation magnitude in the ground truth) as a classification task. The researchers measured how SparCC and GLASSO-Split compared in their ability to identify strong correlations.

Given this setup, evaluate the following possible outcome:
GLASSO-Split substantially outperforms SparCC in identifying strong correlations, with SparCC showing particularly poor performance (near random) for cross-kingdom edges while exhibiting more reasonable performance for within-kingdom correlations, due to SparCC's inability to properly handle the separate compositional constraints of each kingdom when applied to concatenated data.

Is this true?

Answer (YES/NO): NO